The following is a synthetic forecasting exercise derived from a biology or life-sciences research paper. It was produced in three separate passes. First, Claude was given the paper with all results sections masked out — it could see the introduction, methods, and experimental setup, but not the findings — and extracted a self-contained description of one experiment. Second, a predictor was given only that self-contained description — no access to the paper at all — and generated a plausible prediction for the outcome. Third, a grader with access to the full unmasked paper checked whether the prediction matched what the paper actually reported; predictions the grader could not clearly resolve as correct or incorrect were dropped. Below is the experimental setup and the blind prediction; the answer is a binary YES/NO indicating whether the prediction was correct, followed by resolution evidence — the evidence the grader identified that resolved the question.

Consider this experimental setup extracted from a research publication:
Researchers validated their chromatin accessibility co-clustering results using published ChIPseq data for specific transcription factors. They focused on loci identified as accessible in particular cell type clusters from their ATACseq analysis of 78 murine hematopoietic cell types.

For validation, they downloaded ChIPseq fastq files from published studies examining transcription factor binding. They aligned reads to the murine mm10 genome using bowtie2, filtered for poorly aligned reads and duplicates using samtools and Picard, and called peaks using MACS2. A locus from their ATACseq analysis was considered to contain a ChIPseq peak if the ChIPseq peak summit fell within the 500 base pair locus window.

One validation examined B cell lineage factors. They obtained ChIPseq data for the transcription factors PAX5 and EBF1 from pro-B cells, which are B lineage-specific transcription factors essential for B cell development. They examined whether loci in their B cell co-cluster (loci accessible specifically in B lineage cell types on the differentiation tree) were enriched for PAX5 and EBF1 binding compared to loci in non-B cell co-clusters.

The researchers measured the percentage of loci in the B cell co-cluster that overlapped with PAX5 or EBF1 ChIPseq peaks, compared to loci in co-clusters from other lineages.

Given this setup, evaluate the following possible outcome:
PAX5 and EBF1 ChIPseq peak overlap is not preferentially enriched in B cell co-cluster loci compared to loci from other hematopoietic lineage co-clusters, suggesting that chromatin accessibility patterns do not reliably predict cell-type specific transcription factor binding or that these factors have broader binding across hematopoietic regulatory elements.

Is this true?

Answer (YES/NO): NO